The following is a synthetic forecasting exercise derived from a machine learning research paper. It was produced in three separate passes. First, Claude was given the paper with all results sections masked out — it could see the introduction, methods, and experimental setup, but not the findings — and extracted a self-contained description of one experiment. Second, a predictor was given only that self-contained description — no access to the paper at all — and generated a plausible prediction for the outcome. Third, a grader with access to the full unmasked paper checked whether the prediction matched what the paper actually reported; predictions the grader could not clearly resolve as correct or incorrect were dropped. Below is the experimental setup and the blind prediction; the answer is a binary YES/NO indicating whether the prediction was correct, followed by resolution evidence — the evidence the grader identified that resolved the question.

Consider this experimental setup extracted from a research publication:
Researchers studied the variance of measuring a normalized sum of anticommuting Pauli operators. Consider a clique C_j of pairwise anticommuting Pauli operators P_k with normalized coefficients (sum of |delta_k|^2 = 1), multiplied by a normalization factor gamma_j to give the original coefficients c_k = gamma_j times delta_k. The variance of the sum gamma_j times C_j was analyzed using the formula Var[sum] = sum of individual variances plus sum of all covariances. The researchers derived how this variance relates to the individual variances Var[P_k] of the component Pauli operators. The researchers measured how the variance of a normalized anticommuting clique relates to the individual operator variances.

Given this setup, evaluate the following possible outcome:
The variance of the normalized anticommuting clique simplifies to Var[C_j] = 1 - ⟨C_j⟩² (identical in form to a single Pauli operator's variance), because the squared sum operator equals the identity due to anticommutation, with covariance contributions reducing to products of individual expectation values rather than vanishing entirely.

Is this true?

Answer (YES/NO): NO